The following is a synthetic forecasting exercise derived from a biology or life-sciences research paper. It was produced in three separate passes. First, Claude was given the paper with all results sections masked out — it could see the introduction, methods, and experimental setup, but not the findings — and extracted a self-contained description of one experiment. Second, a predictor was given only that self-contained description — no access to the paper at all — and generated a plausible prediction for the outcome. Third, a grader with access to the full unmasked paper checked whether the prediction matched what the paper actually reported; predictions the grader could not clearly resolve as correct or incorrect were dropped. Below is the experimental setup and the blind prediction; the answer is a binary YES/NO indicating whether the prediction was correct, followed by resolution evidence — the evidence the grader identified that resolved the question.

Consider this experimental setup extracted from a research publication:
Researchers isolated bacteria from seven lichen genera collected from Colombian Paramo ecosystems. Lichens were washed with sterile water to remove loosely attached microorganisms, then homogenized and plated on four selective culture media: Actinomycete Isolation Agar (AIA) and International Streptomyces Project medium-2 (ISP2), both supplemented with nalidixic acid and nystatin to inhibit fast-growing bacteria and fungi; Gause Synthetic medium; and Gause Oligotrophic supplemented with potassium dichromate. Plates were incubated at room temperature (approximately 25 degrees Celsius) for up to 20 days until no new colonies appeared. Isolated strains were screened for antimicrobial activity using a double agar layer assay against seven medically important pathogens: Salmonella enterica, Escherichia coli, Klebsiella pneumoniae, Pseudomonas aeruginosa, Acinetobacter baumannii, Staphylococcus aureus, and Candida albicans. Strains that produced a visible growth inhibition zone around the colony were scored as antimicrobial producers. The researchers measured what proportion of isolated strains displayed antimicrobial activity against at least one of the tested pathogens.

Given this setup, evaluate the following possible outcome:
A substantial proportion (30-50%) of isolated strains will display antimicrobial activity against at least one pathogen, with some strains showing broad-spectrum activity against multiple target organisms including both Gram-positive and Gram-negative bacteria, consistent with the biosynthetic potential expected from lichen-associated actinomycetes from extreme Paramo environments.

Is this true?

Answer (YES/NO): NO